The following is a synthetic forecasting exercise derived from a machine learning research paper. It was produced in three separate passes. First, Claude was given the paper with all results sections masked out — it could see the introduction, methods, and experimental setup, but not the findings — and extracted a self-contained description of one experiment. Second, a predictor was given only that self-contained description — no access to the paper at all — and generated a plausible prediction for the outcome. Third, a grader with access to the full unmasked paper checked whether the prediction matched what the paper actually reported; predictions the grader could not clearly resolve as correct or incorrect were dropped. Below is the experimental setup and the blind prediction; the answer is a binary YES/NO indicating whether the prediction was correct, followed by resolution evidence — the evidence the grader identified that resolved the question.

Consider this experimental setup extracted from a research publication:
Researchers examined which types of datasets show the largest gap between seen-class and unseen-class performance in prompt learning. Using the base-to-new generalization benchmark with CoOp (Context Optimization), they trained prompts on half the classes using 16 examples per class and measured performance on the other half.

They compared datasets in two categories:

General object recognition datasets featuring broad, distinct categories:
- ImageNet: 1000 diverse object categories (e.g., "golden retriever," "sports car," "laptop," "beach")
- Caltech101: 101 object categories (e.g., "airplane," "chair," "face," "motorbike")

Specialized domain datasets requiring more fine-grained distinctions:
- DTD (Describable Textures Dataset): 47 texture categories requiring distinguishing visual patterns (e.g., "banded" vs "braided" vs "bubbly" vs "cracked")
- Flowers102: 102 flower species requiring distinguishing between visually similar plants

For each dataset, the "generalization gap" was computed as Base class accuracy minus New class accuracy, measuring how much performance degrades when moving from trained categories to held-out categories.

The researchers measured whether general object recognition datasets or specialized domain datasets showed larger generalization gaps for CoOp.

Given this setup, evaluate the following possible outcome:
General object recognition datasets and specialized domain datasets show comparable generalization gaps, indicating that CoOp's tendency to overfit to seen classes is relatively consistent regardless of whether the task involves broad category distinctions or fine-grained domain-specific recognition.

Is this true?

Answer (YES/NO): NO